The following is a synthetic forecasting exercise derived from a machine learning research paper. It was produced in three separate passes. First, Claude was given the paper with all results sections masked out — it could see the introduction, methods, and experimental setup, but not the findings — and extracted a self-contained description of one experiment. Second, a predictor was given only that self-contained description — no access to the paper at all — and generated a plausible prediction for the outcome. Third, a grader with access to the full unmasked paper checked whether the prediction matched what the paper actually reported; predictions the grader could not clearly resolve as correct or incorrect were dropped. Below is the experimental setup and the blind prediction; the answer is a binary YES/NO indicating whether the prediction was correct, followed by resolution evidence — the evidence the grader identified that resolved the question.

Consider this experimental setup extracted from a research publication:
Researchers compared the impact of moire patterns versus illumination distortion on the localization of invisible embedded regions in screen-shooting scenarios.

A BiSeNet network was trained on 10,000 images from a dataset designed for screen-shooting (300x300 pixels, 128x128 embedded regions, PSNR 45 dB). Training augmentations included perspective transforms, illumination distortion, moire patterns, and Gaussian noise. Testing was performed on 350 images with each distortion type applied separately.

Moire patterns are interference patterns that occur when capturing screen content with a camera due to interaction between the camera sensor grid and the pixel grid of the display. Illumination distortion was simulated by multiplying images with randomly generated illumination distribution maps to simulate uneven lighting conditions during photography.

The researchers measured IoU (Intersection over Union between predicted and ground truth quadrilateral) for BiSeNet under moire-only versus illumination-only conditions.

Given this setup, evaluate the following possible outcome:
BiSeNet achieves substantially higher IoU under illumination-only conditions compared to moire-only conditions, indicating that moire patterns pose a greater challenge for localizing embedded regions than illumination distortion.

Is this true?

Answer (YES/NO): NO